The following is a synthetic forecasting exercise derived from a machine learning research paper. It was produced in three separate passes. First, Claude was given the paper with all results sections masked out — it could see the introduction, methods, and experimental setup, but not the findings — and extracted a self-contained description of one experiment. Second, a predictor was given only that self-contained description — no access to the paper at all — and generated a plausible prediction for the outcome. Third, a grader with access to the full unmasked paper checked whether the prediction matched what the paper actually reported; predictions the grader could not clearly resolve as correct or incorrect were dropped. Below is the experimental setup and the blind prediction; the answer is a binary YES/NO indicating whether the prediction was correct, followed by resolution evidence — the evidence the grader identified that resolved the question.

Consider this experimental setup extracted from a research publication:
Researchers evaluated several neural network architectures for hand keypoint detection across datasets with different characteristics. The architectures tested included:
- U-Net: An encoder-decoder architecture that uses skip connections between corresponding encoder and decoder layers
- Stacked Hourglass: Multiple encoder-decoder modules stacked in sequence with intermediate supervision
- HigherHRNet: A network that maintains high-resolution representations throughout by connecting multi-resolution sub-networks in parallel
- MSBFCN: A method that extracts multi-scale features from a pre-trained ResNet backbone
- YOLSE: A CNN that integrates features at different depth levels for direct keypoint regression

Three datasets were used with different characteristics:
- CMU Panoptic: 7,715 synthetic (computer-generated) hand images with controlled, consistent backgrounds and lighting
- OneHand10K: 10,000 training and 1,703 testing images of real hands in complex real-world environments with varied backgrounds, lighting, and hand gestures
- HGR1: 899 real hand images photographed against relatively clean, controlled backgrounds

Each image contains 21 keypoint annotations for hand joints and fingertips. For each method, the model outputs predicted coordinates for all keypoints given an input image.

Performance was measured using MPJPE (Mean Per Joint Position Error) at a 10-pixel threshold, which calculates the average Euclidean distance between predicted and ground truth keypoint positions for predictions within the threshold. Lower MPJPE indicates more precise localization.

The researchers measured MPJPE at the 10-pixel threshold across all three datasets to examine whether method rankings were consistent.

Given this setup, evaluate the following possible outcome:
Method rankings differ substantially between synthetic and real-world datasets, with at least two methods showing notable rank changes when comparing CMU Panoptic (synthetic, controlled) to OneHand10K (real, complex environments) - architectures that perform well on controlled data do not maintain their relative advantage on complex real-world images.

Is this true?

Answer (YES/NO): NO